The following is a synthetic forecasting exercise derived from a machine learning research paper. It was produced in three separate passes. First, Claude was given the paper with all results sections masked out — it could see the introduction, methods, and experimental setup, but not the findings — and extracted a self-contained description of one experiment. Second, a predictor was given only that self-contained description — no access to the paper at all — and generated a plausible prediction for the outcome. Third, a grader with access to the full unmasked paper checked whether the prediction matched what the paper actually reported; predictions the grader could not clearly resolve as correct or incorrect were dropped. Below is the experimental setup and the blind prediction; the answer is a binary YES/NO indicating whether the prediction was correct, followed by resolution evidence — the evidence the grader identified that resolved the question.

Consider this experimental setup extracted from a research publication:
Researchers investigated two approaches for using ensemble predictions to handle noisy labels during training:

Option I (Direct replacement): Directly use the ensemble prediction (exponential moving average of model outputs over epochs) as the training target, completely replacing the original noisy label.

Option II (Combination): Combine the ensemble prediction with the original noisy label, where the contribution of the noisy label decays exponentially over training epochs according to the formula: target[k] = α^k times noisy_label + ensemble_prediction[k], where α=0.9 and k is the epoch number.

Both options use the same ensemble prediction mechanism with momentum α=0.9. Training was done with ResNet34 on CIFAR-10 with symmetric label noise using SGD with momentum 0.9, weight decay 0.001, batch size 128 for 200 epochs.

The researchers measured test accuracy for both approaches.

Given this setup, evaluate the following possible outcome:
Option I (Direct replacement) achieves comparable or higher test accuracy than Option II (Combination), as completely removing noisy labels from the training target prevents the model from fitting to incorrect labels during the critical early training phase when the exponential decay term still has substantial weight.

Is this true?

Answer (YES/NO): NO